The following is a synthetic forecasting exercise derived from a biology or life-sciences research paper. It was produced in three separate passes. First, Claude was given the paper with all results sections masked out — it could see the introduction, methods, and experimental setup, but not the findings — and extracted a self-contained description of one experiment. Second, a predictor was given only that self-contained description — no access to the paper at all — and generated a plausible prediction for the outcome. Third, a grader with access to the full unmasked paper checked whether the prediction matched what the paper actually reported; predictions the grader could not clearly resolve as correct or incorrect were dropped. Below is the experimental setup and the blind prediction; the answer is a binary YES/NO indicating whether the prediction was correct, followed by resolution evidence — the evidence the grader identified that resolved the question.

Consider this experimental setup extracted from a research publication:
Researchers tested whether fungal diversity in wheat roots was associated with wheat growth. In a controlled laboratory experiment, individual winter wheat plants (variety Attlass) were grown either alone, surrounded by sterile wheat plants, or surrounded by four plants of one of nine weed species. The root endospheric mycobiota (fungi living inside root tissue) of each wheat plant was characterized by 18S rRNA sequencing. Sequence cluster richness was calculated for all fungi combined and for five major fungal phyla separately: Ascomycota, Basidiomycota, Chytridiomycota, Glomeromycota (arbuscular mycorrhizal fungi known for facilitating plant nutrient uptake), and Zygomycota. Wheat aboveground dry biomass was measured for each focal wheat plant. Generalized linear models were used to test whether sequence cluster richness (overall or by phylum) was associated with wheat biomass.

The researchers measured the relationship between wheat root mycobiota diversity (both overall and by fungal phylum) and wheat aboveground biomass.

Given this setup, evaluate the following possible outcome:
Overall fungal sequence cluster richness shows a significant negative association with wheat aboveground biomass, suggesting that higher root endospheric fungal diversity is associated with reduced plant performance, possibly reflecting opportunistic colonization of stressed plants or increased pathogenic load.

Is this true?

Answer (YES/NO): NO